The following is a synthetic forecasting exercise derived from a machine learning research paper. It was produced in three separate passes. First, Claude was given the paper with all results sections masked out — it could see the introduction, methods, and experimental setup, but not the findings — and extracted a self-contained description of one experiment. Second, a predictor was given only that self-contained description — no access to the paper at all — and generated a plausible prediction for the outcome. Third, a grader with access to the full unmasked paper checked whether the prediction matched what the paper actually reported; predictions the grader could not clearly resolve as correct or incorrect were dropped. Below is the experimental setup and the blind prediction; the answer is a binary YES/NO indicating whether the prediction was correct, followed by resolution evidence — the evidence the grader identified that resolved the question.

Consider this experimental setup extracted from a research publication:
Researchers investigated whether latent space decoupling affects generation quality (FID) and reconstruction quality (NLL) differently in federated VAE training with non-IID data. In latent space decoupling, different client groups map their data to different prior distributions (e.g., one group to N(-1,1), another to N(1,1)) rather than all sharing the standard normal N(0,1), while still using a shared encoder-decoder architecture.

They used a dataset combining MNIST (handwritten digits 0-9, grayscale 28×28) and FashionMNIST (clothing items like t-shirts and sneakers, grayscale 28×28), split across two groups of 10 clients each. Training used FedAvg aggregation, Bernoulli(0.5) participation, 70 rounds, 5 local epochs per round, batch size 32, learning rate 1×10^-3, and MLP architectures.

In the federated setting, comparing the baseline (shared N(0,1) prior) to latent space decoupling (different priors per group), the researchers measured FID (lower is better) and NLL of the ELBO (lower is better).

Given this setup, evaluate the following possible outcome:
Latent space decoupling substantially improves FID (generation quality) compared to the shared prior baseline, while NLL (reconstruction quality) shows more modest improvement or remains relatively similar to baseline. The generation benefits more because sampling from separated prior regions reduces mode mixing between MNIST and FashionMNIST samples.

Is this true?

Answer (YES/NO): YES